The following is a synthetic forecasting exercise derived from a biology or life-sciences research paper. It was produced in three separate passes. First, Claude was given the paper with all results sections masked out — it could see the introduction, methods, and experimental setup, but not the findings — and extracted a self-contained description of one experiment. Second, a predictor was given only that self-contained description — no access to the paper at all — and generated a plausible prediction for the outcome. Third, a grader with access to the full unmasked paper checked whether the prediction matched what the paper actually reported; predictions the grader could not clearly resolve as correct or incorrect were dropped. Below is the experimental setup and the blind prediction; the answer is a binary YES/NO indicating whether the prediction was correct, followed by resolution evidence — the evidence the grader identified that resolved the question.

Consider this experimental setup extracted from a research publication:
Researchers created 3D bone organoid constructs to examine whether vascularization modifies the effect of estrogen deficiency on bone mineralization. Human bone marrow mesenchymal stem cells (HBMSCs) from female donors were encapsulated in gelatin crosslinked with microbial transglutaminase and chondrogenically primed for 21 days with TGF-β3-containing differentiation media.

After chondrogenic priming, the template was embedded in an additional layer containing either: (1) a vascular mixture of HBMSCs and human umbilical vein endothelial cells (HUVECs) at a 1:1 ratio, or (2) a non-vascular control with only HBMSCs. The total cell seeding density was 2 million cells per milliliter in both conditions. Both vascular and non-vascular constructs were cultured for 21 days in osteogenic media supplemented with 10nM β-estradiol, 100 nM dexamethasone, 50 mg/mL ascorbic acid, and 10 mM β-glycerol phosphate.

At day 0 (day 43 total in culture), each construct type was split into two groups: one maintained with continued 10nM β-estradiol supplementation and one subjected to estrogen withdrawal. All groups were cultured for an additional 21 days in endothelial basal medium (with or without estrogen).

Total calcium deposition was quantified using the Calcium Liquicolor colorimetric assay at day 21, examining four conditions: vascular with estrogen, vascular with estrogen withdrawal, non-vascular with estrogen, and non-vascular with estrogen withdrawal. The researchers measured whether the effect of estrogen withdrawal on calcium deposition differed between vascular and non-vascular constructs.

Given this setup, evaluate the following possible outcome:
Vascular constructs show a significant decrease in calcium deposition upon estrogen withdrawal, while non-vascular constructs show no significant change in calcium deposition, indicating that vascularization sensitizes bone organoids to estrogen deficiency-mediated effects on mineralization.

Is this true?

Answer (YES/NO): NO